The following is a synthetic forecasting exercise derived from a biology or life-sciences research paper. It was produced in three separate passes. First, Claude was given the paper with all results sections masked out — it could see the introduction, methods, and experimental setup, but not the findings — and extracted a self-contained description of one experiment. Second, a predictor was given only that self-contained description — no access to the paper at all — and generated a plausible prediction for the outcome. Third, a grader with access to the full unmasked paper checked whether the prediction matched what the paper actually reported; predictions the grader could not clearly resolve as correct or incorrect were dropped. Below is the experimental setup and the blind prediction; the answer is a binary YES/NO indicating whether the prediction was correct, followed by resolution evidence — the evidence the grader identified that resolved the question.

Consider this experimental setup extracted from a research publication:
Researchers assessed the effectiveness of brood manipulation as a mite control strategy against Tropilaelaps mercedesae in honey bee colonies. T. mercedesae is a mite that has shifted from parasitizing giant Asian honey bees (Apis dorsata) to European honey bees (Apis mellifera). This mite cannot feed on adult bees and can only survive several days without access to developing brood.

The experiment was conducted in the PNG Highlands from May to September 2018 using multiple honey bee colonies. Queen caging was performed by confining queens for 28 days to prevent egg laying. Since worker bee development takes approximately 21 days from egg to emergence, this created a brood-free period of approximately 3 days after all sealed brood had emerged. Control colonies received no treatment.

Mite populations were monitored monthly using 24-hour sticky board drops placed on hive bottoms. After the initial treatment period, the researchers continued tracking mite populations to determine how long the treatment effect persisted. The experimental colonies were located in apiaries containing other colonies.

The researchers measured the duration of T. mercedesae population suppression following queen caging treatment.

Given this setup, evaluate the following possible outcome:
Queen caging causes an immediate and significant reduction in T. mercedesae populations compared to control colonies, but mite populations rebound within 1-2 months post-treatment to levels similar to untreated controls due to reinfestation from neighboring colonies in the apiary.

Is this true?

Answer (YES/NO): NO